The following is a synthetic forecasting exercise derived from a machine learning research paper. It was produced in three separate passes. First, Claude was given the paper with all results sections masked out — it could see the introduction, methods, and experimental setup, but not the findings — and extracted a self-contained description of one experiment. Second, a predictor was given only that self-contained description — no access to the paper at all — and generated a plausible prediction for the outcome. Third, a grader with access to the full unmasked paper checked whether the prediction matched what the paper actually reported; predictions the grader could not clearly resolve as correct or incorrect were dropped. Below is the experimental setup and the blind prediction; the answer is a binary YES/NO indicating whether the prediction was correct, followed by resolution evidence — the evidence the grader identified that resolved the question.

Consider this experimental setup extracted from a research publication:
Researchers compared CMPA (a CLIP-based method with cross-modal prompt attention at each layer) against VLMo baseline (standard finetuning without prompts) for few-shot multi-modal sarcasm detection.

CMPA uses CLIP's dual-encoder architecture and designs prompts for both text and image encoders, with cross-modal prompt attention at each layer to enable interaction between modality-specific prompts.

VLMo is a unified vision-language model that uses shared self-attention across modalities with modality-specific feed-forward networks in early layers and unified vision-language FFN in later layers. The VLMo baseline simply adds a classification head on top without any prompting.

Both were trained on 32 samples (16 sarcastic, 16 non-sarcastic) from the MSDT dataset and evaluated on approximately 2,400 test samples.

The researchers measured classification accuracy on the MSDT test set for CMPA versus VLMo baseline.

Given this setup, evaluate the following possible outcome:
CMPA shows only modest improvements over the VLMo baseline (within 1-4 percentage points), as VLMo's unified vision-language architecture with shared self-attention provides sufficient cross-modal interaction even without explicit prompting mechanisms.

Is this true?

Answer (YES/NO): NO